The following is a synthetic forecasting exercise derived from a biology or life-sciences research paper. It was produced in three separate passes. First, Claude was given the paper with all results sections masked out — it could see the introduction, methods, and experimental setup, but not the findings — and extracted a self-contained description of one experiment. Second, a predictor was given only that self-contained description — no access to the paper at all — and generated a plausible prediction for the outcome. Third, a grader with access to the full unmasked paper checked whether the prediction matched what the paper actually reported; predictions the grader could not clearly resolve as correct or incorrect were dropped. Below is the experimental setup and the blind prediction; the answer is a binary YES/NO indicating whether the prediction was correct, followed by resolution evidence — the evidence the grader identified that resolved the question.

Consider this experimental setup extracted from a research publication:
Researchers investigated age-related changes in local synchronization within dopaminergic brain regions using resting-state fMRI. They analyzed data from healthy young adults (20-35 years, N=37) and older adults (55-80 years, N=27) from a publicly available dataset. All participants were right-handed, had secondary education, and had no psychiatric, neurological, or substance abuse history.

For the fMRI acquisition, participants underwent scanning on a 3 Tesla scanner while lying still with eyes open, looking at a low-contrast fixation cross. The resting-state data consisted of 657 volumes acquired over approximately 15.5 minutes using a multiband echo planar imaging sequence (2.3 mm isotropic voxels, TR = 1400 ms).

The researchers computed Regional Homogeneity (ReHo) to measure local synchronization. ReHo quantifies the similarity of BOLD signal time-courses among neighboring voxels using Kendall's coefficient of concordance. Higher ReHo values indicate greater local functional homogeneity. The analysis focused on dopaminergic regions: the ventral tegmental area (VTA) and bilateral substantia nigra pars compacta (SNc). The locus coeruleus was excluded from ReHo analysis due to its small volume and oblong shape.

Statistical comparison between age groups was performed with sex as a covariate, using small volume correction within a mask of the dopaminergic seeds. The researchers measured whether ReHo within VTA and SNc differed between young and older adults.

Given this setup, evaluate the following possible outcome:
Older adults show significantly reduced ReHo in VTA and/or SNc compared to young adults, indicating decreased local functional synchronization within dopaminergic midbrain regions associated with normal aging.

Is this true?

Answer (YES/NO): NO